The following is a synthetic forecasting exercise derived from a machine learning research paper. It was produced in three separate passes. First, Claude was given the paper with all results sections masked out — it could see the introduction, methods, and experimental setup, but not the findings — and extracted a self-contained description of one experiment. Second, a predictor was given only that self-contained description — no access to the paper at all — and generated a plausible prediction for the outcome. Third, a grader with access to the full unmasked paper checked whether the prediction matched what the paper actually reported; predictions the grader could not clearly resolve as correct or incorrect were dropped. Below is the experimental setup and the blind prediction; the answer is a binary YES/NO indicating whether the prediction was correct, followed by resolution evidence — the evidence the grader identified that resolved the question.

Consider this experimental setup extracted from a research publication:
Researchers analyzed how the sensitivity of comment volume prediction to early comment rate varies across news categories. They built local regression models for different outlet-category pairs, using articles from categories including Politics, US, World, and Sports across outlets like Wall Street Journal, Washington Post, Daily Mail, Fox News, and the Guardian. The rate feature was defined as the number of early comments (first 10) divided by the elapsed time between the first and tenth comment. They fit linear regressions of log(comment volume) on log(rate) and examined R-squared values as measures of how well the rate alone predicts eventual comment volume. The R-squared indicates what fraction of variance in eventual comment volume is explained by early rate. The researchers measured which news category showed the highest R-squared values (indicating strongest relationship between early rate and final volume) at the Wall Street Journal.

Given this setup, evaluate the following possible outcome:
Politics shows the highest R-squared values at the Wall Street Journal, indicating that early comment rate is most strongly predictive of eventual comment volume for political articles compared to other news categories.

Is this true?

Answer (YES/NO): YES